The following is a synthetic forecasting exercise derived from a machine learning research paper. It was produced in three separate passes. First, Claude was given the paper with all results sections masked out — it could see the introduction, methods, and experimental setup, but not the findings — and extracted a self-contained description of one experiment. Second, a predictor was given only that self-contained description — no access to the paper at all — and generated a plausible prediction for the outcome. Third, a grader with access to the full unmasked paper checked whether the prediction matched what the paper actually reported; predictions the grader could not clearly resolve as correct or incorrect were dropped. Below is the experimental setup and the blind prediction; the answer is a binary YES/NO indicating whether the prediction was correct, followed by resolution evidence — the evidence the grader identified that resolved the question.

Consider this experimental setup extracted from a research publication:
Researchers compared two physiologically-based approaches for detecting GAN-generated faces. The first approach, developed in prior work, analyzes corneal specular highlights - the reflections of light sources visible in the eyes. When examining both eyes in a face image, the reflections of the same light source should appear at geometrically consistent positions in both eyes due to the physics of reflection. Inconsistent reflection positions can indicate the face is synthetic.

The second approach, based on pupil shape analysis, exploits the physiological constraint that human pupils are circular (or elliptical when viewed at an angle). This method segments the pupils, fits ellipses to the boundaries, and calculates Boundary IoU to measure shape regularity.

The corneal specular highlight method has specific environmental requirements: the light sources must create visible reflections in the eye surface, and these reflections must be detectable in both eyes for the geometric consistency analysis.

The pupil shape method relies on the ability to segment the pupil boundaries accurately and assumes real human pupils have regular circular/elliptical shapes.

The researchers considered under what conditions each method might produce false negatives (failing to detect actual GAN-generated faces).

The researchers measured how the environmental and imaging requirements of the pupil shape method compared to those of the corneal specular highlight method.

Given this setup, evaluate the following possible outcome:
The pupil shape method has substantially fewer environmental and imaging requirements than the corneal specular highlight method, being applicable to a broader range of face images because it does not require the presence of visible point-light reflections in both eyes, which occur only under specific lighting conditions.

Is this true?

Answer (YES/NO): YES